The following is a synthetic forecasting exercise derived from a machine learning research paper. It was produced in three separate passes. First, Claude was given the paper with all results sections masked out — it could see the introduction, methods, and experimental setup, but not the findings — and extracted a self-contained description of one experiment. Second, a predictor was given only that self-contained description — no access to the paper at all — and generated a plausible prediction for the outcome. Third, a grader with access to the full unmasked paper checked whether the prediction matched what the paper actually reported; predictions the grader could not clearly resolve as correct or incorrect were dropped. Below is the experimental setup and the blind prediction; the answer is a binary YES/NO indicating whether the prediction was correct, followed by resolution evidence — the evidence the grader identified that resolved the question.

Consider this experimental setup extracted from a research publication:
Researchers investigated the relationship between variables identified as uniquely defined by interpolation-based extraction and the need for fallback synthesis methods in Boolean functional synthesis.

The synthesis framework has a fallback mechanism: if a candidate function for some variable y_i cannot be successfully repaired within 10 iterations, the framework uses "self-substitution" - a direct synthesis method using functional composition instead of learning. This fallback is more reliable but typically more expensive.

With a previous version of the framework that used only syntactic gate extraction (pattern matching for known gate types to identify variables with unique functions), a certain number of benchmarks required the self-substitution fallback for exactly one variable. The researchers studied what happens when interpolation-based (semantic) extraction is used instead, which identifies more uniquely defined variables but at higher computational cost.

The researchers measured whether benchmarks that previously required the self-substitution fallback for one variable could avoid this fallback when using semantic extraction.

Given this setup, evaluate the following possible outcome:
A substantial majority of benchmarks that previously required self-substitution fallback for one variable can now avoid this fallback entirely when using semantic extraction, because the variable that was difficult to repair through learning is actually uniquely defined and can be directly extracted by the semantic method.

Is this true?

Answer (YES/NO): YES